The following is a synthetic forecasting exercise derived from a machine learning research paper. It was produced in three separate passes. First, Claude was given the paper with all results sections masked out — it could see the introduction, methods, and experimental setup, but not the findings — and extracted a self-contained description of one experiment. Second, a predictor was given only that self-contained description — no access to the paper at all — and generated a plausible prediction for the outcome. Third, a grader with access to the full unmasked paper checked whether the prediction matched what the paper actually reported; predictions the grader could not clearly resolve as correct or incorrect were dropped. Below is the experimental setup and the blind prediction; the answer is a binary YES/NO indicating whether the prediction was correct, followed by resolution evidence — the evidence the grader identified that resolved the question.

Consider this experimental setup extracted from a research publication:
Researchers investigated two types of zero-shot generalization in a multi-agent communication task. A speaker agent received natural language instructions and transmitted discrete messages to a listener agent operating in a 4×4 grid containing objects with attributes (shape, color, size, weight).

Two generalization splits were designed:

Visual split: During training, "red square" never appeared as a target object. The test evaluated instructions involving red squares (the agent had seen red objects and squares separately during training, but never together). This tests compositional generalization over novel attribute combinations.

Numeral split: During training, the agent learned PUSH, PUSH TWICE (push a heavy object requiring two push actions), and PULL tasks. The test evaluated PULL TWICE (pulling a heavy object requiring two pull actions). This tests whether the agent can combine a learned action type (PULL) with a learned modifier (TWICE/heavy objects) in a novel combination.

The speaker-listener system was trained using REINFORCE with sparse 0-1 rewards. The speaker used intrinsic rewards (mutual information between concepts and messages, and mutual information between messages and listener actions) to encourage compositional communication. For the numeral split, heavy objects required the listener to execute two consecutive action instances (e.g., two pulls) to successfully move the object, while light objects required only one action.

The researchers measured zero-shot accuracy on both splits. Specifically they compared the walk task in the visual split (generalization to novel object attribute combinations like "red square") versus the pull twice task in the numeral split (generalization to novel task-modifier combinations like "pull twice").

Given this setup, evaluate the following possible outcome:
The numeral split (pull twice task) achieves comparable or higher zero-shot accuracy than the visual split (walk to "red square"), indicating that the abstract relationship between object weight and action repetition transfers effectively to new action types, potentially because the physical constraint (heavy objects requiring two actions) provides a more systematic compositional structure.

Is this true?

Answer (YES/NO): NO